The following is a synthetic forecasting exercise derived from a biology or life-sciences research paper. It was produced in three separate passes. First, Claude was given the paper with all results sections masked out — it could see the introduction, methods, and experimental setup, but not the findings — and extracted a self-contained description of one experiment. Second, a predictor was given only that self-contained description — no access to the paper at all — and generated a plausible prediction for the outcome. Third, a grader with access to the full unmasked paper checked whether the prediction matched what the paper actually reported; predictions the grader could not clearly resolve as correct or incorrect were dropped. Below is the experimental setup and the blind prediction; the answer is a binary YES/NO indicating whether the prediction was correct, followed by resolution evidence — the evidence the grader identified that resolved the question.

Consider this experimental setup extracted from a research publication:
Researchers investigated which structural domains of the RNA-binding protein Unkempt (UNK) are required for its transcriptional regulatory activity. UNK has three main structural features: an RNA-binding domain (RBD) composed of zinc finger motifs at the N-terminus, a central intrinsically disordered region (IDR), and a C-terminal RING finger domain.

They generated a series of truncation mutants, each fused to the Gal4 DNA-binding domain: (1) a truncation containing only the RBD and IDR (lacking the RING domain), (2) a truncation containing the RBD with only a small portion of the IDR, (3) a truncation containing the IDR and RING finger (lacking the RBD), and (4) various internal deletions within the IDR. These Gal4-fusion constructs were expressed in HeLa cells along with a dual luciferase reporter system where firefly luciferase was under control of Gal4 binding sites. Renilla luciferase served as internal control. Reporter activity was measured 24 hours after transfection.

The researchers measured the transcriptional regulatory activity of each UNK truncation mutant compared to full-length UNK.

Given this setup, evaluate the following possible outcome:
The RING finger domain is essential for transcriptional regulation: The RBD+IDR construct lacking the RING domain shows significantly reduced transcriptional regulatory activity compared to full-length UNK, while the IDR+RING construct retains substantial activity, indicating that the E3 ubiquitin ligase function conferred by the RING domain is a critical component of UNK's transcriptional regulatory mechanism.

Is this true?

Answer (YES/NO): NO